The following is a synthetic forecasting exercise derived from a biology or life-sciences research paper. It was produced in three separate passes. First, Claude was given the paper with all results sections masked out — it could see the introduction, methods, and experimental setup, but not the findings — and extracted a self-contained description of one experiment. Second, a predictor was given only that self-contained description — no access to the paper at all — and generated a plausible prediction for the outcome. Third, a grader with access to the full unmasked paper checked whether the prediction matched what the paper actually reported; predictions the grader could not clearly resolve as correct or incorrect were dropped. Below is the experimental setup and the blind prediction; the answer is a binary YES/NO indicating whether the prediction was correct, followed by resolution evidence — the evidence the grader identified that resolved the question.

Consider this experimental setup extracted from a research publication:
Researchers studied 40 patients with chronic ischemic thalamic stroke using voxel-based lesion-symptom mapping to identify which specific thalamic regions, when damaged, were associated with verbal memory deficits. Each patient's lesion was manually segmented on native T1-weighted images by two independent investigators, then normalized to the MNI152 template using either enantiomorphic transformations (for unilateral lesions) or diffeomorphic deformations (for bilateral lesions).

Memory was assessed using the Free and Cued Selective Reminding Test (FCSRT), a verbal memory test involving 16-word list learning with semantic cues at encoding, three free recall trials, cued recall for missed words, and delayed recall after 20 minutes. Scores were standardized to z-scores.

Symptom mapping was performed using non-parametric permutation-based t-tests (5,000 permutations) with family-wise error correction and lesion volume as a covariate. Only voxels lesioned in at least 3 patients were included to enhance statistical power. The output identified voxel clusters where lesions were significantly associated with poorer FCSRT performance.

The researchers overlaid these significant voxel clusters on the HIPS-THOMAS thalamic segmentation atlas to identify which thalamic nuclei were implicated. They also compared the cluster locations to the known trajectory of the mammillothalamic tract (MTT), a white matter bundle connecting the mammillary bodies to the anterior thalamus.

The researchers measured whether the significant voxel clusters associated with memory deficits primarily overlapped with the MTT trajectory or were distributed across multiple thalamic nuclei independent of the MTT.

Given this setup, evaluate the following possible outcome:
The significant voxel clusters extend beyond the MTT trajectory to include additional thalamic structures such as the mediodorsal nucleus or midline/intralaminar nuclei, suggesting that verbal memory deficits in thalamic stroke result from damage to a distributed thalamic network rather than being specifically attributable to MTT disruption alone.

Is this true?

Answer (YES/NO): NO